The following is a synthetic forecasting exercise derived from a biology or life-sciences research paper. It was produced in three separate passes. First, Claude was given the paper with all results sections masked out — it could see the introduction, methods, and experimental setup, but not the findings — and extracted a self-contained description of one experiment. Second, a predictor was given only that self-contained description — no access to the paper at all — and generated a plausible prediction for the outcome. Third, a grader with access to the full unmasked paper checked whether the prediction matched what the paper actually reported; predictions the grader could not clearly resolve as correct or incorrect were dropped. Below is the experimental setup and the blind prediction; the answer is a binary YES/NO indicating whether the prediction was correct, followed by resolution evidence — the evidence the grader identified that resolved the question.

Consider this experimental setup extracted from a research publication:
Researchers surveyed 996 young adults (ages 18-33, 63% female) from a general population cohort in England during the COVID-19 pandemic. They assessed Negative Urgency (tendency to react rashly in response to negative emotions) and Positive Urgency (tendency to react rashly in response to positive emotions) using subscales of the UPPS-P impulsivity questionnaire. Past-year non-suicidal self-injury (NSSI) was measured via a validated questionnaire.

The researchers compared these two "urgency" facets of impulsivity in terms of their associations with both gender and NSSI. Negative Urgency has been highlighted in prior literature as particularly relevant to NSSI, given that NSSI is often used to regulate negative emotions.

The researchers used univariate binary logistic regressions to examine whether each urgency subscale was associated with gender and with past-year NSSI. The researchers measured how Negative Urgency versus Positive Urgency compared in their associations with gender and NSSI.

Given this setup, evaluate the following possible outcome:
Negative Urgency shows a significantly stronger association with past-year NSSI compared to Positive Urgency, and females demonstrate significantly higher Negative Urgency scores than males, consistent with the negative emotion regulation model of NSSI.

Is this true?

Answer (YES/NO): NO